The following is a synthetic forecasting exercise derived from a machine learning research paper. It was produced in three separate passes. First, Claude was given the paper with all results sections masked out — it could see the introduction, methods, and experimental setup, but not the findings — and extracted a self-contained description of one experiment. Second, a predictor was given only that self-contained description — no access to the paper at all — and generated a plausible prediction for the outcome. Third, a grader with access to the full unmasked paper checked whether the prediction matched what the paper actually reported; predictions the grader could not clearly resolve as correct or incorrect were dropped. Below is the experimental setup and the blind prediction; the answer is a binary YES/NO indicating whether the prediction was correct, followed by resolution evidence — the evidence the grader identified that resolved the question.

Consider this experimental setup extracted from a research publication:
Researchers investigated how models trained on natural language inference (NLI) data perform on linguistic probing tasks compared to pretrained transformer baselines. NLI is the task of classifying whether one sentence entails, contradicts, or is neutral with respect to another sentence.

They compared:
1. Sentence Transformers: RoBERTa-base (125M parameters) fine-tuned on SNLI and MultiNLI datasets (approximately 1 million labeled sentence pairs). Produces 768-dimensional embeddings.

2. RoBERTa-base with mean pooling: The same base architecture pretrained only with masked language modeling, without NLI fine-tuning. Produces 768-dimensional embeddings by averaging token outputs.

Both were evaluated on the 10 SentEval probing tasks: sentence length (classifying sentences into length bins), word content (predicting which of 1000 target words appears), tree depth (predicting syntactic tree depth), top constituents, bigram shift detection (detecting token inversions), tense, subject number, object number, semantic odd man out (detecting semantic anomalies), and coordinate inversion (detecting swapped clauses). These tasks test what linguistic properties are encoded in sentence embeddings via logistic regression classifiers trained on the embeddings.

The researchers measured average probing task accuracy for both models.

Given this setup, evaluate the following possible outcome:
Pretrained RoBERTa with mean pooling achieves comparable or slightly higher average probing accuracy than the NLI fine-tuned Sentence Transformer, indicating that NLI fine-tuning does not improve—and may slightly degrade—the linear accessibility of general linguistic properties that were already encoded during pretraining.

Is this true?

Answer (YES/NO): YES